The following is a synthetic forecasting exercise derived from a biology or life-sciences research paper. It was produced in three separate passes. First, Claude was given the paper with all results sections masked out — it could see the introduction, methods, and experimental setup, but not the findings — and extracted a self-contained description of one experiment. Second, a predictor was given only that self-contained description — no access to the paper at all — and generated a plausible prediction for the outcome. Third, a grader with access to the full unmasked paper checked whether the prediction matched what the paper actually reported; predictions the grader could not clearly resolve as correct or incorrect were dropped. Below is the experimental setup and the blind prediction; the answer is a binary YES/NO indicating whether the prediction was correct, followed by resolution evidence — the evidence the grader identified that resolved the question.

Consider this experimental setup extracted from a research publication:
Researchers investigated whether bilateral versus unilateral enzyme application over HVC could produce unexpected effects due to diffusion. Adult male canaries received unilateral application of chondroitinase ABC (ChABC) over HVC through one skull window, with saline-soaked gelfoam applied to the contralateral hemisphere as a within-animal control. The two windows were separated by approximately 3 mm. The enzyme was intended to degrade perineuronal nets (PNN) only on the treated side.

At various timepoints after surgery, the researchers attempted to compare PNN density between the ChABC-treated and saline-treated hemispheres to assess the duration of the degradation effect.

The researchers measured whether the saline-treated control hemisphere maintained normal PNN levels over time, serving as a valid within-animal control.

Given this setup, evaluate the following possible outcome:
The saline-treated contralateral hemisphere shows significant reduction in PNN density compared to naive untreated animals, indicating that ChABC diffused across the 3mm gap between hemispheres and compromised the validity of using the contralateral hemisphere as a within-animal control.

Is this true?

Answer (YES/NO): YES